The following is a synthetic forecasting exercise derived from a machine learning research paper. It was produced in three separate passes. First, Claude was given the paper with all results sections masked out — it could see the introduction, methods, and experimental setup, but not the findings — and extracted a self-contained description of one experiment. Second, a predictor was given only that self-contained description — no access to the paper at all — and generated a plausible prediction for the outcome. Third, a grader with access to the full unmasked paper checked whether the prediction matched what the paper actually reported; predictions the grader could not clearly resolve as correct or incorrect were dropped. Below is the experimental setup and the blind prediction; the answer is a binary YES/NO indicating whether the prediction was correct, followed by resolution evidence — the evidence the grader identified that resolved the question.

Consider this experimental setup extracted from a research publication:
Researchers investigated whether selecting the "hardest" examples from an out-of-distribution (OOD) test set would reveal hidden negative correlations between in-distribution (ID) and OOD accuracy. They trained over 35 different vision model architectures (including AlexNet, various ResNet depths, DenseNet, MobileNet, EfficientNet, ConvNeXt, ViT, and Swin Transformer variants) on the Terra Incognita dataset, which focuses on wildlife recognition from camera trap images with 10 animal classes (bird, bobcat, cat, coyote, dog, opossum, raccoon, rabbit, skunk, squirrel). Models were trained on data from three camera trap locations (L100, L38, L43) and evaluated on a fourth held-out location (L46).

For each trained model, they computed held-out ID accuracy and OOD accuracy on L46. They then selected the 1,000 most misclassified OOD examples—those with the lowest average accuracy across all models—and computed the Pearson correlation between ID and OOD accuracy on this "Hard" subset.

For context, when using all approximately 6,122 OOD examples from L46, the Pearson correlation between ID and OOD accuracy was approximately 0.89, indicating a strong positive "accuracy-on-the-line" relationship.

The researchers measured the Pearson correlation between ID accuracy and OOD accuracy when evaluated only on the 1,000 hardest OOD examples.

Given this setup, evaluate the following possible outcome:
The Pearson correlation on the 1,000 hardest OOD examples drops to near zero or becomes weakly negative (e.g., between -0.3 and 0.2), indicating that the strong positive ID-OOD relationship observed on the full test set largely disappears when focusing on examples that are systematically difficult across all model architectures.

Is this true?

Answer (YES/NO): YES